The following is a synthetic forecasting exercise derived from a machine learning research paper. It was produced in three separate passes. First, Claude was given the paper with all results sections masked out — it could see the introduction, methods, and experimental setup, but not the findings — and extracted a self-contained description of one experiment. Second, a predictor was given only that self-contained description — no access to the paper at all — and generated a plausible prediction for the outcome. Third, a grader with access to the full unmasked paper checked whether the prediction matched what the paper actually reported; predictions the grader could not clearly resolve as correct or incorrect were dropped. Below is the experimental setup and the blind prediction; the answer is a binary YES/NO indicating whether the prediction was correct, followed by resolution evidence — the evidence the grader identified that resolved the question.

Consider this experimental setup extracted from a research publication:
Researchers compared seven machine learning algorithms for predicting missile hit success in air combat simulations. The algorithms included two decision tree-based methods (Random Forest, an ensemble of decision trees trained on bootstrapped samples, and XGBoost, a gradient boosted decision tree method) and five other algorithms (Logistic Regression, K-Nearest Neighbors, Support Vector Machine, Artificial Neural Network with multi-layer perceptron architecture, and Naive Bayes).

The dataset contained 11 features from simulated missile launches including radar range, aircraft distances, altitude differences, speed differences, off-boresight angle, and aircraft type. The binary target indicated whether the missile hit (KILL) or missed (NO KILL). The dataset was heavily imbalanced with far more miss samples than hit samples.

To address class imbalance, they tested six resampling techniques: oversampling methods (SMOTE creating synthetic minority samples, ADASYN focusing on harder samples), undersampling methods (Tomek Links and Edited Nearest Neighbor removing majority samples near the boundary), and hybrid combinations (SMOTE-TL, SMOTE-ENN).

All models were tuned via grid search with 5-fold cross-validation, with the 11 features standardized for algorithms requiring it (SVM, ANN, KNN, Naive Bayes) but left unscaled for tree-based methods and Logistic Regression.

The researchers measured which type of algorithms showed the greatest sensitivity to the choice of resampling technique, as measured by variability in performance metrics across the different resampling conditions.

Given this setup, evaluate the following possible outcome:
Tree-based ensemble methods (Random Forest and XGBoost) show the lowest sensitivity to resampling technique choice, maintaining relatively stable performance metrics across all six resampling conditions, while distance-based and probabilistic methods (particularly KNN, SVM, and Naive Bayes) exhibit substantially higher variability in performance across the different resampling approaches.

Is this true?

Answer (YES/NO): NO